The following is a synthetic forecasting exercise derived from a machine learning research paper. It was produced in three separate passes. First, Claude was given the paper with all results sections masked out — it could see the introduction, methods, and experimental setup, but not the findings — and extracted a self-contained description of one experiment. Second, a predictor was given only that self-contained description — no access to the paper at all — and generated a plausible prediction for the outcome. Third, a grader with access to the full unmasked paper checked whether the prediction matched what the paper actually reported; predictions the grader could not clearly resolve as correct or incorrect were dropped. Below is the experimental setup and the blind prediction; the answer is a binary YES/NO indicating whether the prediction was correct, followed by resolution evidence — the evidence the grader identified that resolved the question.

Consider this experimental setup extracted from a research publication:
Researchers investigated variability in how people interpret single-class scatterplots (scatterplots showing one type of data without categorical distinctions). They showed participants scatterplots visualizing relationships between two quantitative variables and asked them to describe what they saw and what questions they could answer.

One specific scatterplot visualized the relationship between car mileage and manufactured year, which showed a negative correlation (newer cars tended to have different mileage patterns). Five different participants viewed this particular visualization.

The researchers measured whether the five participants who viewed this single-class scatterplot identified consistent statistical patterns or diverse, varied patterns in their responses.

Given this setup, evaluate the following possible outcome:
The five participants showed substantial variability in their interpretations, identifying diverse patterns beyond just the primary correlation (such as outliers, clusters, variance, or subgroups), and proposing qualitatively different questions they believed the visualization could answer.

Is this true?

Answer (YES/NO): YES